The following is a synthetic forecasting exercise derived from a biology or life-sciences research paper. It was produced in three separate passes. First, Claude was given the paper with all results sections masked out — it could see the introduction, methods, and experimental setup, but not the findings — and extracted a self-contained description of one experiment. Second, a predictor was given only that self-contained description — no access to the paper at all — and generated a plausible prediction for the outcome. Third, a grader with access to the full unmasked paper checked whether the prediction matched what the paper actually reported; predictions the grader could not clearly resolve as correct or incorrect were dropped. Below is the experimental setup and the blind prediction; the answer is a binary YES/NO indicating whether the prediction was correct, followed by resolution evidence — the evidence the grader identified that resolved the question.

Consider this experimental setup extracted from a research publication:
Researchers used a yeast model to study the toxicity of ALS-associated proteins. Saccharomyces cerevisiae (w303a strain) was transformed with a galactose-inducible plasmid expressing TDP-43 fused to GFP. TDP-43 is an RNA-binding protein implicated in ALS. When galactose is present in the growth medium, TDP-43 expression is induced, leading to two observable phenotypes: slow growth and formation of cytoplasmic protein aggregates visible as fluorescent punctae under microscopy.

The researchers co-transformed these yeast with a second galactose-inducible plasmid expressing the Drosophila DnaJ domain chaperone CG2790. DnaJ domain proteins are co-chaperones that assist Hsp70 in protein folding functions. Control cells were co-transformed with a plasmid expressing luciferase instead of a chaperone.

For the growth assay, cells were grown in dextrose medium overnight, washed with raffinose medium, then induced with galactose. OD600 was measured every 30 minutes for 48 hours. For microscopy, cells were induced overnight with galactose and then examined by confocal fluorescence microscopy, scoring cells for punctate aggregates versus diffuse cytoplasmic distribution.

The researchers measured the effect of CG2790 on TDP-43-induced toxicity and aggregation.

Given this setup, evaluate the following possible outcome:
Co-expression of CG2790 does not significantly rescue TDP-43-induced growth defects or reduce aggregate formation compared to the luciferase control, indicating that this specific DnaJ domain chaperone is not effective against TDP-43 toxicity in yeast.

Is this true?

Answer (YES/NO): NO